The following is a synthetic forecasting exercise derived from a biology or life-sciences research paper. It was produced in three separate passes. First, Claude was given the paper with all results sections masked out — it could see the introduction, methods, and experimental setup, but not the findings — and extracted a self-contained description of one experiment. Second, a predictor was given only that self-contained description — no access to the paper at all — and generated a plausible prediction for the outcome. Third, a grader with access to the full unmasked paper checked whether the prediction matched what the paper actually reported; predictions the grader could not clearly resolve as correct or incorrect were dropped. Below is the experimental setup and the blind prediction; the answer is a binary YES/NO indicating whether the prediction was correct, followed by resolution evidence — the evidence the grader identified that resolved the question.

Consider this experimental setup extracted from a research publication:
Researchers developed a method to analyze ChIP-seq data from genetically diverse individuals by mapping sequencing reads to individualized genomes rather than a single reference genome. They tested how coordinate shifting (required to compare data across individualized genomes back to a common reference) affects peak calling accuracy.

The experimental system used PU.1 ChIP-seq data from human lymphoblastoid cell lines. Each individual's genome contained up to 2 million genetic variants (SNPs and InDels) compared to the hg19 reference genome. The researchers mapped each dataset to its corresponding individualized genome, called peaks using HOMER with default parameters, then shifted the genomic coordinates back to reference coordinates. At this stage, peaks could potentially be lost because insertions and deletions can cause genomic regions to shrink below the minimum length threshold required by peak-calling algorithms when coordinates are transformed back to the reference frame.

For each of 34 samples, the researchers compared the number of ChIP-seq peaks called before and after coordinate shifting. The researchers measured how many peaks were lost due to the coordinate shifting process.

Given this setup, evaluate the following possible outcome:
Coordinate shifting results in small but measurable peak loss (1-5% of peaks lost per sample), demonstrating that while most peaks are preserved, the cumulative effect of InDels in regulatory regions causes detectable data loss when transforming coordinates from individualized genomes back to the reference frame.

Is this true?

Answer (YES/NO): NO